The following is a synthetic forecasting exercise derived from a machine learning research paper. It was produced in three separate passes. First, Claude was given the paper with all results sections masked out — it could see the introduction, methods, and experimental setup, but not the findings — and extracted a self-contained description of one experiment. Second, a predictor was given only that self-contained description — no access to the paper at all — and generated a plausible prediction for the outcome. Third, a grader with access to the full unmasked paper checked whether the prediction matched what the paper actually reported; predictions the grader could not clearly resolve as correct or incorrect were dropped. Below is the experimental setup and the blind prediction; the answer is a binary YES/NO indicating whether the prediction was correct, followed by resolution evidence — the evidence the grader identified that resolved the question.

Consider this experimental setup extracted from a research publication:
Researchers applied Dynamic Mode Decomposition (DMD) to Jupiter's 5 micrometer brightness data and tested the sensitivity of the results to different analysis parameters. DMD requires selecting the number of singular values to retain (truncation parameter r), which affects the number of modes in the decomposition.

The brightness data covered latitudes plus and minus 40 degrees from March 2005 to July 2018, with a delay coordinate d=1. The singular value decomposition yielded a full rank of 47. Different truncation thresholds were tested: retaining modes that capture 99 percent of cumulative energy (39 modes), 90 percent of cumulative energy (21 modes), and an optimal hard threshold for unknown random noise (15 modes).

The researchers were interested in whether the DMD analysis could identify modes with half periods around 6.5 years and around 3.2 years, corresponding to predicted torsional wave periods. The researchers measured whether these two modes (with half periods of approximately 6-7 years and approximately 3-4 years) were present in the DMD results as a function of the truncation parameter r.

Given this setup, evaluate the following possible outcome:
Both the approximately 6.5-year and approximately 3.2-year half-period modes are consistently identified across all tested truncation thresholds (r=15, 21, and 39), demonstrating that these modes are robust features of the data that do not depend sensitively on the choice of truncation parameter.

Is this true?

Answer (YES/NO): NO